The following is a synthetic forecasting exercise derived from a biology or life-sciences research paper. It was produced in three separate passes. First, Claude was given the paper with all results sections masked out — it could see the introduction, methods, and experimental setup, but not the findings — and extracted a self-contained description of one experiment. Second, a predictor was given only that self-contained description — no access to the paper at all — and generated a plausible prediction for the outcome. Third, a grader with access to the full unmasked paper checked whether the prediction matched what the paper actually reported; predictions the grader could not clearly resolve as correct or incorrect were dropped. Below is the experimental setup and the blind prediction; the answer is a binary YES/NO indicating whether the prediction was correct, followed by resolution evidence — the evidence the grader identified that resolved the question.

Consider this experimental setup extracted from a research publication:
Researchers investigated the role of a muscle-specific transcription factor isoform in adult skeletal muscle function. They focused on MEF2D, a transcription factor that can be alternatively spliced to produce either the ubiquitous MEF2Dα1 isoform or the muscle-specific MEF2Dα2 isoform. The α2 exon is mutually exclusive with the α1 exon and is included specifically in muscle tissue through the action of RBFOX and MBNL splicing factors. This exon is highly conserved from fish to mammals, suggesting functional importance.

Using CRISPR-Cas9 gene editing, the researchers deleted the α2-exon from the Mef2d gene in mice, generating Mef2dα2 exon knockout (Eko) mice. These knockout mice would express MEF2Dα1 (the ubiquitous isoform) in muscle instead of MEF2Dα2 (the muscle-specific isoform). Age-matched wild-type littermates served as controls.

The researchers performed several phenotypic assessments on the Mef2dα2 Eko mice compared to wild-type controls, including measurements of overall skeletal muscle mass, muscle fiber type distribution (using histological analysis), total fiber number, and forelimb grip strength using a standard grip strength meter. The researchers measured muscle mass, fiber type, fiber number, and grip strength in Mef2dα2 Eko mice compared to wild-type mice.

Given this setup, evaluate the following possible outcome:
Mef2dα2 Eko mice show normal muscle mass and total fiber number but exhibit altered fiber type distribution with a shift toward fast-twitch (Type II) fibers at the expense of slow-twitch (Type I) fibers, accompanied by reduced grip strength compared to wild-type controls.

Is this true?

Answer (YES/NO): NO